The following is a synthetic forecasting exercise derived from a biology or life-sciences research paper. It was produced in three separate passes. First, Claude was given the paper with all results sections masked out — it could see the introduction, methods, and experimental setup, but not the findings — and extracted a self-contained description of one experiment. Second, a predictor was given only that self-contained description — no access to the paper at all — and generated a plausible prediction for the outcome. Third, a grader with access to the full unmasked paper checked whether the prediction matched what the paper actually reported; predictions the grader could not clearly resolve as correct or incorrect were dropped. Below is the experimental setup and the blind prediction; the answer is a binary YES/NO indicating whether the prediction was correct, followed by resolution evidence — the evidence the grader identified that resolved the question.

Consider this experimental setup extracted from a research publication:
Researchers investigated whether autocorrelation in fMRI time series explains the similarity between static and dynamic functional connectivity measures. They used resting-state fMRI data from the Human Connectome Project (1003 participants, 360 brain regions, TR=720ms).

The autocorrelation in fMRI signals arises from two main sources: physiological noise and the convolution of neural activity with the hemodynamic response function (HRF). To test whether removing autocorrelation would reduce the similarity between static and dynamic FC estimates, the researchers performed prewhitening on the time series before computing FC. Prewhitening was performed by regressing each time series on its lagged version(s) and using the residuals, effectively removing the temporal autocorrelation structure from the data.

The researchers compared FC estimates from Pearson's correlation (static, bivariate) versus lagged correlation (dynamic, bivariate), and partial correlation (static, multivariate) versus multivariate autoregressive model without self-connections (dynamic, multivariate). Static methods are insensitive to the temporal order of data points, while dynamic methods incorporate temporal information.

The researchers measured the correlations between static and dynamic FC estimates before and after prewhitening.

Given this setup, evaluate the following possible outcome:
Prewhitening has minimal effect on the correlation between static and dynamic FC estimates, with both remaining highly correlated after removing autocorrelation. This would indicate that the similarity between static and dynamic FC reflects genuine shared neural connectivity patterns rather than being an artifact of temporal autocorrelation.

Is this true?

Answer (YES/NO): NO